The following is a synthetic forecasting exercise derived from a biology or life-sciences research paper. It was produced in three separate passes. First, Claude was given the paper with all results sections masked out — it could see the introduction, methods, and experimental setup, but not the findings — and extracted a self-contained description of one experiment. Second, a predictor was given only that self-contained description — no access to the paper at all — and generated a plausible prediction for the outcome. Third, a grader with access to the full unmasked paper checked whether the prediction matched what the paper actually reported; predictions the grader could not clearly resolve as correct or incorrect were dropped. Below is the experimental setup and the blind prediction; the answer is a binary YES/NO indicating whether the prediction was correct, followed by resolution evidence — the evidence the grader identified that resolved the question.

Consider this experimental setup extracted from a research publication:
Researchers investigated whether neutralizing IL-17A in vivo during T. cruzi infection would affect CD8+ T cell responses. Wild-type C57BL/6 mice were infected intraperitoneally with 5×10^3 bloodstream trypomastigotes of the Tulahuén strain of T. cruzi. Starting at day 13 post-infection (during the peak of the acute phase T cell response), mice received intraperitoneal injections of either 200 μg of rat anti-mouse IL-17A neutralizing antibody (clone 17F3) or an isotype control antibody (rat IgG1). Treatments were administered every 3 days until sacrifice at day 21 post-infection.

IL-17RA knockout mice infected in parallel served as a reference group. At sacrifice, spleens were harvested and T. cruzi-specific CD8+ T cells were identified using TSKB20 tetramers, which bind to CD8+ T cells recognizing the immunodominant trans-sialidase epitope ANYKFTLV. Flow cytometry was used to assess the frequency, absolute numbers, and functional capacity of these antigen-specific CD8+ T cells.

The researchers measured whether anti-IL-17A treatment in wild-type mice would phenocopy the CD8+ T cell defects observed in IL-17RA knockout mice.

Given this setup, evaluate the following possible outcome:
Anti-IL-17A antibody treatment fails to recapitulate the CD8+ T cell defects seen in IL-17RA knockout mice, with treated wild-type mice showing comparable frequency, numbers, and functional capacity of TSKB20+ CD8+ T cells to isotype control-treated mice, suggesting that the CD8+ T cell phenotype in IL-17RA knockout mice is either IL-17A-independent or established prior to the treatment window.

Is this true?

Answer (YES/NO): NO